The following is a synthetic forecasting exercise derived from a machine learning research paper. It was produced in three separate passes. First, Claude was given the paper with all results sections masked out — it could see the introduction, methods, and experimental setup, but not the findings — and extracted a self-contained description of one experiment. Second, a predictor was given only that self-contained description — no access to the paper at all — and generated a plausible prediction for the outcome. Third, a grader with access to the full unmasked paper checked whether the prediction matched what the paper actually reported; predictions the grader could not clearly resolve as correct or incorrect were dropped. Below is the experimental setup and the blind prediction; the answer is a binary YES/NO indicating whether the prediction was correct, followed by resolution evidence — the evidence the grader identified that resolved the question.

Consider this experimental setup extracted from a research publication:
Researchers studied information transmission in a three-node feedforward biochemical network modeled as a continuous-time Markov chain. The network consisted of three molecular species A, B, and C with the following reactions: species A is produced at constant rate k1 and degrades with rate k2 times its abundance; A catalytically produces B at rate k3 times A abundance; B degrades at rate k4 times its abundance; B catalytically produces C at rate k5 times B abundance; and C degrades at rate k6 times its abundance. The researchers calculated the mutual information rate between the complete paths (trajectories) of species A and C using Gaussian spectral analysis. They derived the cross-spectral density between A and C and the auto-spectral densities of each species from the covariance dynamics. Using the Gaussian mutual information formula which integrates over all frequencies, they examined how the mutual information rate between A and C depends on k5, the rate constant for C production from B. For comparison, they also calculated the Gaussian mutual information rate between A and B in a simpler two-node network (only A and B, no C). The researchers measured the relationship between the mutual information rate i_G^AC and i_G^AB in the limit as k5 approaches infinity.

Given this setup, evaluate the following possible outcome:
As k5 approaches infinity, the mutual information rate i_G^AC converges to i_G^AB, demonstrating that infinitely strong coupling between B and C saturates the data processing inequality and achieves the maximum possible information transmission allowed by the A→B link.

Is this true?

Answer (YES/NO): YES